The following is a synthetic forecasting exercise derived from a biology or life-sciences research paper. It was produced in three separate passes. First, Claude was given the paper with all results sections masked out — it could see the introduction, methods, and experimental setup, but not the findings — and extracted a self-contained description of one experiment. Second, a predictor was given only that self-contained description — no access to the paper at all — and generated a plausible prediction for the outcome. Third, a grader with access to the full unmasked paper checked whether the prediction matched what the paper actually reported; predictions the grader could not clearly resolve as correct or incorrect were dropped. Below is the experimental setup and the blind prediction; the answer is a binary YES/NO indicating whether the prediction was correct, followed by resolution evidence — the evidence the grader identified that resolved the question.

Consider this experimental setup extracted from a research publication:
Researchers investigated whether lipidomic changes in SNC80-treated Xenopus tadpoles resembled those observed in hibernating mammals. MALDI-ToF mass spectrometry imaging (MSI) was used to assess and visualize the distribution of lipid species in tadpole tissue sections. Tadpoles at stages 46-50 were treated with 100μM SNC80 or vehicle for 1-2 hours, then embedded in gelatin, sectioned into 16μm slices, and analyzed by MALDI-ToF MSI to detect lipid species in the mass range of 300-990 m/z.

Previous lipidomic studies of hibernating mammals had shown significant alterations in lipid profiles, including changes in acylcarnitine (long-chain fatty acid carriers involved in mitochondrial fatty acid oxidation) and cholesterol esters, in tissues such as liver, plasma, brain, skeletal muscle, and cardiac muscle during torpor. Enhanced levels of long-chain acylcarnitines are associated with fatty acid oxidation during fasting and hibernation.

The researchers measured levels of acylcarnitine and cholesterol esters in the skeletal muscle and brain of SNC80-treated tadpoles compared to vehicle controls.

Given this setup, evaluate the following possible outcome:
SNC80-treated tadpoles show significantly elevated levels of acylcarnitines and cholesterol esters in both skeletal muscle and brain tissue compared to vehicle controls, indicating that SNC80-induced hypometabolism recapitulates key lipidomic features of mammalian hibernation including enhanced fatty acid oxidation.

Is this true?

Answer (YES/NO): YES